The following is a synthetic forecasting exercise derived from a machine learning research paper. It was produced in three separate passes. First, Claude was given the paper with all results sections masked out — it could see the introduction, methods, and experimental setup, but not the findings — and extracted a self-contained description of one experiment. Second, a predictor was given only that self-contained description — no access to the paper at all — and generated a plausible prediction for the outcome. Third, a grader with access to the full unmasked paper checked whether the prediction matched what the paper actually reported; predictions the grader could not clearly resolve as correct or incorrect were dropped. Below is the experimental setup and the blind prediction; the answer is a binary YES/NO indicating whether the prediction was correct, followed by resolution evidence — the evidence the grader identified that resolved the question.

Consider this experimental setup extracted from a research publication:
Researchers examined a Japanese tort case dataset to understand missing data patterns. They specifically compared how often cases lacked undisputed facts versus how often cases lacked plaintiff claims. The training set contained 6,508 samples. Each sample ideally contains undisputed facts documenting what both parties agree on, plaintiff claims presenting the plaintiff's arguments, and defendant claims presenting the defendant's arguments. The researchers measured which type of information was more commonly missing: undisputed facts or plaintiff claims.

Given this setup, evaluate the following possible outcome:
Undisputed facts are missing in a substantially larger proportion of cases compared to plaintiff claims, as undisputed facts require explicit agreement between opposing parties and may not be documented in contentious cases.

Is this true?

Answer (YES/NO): YES